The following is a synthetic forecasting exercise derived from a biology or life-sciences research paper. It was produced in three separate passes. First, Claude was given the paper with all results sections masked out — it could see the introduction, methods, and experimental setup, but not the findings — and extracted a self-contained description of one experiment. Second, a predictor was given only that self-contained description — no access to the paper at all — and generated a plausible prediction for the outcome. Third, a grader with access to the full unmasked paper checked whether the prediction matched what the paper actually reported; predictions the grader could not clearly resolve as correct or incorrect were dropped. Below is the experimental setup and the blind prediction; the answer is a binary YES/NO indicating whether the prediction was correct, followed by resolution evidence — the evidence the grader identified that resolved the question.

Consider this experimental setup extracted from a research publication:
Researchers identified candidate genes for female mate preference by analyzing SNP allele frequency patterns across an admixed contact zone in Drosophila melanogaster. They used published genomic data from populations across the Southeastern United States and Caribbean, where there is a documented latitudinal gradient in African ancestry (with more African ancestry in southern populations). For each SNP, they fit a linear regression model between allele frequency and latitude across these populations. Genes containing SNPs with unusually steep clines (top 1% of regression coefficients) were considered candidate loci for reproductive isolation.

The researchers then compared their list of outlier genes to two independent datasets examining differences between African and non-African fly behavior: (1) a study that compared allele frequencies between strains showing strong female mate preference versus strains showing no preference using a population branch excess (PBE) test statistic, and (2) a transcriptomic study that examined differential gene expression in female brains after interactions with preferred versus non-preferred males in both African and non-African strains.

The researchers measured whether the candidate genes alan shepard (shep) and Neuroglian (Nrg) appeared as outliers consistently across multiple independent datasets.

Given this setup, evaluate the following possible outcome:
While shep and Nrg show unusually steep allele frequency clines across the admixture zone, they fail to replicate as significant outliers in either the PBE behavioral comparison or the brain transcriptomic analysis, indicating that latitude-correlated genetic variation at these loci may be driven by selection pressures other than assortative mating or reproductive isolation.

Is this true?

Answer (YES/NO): NO